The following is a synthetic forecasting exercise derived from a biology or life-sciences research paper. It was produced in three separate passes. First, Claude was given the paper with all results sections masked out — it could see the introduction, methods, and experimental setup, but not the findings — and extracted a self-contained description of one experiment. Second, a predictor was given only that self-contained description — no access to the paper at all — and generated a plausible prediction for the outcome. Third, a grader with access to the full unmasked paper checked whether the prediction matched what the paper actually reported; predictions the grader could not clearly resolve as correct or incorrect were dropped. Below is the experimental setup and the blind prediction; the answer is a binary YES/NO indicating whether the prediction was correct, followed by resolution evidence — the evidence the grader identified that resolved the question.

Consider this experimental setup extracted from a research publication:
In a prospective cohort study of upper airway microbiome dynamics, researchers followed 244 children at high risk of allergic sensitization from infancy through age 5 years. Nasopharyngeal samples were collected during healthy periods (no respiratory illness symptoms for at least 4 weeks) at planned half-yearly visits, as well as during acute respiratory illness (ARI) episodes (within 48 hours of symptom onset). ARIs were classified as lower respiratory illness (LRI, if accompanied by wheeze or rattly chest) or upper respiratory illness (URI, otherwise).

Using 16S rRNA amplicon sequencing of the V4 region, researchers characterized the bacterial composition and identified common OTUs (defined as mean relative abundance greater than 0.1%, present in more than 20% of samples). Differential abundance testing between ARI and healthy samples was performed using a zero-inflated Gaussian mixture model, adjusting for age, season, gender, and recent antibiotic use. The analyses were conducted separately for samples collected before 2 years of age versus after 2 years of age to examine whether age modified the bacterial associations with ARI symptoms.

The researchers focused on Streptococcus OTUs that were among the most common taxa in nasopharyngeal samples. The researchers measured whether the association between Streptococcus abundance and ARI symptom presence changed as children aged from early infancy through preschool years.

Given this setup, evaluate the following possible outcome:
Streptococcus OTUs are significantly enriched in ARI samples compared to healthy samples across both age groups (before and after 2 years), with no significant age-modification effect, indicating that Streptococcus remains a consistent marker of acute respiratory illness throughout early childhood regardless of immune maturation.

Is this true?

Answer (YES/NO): YES